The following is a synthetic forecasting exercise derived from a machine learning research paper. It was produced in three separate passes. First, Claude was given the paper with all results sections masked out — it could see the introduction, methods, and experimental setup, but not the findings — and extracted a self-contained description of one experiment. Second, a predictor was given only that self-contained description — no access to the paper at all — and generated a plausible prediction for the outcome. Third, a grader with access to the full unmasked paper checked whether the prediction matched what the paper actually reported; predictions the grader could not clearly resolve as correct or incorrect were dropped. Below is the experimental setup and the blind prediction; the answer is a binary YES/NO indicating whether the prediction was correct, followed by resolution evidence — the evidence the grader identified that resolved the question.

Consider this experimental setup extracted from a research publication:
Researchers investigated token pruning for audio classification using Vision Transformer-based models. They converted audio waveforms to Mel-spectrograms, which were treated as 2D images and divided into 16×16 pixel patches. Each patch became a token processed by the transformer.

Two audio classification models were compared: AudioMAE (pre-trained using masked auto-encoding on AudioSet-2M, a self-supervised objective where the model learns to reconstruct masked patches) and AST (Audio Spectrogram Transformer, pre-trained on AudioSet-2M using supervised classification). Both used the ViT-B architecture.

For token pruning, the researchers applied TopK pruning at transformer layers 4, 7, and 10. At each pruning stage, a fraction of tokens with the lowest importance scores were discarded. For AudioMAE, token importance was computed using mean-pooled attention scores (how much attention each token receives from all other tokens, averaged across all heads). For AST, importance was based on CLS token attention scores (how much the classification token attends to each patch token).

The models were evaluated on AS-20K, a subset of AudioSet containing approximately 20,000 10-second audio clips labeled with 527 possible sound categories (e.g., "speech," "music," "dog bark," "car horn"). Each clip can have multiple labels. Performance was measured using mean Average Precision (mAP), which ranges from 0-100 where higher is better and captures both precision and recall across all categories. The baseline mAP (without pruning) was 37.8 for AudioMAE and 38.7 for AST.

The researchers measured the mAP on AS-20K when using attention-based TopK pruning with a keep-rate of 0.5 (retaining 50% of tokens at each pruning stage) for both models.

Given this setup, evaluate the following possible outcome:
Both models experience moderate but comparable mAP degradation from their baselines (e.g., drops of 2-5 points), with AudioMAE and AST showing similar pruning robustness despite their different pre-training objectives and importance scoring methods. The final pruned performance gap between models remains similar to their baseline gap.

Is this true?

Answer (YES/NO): NO